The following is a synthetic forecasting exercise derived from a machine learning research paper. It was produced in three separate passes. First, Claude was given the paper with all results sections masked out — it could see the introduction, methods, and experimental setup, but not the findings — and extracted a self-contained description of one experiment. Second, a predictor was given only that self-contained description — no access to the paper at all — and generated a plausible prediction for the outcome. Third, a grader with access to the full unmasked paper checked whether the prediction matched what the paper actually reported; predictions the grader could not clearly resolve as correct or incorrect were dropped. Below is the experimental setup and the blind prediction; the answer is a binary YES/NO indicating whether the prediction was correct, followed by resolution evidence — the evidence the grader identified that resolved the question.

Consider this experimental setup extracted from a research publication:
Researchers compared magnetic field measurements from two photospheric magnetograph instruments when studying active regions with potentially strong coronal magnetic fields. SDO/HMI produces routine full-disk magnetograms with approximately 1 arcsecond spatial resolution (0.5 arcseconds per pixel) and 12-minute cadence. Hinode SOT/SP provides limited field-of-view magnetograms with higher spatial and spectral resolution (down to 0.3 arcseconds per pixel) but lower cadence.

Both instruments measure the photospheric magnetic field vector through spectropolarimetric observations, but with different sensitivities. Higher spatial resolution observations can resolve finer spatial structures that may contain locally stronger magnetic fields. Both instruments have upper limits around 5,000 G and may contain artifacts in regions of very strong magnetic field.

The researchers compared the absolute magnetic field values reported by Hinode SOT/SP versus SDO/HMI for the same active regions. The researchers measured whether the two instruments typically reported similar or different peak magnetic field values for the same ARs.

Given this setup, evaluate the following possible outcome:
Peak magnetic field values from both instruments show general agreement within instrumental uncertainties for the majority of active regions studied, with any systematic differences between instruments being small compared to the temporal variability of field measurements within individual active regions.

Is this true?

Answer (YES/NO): NO